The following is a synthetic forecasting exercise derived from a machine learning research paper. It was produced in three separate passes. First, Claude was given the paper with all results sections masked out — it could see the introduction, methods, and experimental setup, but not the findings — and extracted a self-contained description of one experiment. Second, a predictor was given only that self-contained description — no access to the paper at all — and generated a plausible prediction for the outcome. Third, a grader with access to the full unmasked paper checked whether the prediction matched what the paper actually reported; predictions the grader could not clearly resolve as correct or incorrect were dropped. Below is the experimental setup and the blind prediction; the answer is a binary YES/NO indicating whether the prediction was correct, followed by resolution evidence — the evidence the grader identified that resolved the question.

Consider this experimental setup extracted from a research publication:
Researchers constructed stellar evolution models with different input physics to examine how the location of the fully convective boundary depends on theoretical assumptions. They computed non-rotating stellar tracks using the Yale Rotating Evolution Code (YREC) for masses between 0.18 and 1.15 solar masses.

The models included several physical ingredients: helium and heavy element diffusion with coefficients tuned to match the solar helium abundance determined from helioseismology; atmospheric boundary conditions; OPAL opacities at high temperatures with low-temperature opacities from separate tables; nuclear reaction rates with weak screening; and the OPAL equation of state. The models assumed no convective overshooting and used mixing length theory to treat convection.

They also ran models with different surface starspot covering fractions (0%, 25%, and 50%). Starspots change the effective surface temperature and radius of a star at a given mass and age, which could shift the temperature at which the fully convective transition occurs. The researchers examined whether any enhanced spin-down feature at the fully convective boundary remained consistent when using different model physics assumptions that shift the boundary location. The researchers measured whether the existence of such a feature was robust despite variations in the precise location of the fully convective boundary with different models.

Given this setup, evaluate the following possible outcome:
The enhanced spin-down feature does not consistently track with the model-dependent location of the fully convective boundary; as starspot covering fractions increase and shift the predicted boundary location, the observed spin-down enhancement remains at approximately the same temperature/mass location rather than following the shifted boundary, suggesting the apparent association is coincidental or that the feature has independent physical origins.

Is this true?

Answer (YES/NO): NO